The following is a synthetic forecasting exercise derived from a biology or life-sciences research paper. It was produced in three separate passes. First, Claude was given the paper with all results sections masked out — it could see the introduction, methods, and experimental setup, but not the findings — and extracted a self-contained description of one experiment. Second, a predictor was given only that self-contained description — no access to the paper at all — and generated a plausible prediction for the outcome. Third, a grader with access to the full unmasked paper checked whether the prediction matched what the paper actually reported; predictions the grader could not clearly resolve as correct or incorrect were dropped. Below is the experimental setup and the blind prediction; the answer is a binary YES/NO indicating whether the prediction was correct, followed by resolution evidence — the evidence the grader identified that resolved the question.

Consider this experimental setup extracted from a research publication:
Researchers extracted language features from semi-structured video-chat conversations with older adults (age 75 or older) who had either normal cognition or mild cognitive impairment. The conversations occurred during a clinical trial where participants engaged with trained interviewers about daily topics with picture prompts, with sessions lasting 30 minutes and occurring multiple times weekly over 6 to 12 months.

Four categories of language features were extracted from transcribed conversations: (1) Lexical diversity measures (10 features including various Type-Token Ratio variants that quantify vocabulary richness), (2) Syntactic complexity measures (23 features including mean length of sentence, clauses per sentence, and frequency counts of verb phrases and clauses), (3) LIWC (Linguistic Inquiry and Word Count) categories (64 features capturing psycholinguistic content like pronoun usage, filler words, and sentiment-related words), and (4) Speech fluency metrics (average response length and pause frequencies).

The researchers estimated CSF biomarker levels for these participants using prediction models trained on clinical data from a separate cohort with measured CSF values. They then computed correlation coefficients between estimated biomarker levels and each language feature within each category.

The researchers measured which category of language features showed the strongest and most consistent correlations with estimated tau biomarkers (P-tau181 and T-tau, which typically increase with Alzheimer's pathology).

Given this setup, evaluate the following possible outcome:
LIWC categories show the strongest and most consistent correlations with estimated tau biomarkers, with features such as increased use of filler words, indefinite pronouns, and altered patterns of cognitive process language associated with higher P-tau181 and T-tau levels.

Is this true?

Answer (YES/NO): NO